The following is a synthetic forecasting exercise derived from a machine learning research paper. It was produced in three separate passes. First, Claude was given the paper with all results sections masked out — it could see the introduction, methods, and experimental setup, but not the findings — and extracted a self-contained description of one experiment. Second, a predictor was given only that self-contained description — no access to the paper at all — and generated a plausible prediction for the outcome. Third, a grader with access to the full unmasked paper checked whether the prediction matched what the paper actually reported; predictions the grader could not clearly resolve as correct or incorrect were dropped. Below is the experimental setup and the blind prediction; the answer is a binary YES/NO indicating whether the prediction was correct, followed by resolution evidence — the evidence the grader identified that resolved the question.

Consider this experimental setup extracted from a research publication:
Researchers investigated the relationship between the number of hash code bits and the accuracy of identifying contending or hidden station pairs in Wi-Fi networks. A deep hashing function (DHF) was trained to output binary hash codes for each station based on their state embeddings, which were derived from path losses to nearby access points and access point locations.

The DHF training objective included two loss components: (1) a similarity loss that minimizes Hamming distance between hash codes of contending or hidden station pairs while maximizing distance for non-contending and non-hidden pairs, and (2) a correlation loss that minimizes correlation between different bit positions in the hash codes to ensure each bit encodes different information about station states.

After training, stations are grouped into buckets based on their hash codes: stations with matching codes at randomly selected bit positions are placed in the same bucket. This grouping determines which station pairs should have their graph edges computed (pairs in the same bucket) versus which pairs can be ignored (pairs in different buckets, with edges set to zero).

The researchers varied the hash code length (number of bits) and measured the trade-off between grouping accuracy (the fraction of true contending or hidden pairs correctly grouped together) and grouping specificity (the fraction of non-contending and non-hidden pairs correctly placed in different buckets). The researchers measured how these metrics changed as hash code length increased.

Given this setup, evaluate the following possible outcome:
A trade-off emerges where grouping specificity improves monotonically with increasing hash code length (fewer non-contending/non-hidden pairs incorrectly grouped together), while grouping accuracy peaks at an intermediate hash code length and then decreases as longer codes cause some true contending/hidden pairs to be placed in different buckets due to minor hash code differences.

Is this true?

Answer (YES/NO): NO